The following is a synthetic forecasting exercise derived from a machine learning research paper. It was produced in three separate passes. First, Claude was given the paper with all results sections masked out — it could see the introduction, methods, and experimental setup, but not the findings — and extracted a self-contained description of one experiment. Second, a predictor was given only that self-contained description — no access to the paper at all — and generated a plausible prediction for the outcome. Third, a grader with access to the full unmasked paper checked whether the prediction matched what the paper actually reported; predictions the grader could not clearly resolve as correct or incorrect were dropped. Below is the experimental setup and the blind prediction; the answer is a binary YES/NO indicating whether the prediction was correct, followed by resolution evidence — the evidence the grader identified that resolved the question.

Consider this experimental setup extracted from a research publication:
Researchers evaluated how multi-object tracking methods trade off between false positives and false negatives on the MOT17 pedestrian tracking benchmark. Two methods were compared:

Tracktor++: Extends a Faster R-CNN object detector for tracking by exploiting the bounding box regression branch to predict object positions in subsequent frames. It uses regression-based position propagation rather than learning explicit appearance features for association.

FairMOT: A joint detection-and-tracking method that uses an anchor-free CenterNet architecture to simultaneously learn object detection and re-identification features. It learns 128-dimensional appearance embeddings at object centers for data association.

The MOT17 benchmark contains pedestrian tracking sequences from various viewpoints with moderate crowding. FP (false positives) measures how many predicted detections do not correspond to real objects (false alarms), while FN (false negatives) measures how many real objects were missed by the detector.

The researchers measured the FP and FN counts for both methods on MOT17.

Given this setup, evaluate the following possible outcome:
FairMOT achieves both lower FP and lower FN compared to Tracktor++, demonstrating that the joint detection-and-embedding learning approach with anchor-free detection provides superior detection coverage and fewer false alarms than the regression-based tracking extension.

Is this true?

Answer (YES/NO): NO